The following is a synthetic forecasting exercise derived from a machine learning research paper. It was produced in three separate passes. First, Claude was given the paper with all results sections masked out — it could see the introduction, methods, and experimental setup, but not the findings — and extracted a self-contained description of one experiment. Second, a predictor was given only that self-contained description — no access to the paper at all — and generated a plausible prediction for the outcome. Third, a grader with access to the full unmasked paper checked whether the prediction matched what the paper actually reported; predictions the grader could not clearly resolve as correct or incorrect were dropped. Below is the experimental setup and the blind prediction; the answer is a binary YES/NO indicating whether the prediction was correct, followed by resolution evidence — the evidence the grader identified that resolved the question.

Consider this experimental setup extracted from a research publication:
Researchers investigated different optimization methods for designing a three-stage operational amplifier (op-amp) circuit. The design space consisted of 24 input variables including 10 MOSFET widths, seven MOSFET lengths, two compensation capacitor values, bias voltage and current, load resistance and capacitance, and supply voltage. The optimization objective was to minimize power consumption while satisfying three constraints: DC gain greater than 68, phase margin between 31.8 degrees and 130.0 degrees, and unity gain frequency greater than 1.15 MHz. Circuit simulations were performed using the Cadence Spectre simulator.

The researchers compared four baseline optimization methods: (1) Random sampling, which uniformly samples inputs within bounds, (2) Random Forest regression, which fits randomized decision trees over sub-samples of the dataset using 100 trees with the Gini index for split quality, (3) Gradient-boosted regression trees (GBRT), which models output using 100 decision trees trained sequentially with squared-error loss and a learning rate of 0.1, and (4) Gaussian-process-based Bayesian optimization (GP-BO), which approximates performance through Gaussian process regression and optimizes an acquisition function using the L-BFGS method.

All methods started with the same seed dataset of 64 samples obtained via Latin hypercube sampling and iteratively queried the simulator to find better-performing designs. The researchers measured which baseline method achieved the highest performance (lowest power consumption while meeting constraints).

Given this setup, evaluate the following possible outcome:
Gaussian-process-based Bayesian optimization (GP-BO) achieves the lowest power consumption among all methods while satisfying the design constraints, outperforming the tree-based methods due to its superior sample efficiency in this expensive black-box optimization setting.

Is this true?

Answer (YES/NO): NO